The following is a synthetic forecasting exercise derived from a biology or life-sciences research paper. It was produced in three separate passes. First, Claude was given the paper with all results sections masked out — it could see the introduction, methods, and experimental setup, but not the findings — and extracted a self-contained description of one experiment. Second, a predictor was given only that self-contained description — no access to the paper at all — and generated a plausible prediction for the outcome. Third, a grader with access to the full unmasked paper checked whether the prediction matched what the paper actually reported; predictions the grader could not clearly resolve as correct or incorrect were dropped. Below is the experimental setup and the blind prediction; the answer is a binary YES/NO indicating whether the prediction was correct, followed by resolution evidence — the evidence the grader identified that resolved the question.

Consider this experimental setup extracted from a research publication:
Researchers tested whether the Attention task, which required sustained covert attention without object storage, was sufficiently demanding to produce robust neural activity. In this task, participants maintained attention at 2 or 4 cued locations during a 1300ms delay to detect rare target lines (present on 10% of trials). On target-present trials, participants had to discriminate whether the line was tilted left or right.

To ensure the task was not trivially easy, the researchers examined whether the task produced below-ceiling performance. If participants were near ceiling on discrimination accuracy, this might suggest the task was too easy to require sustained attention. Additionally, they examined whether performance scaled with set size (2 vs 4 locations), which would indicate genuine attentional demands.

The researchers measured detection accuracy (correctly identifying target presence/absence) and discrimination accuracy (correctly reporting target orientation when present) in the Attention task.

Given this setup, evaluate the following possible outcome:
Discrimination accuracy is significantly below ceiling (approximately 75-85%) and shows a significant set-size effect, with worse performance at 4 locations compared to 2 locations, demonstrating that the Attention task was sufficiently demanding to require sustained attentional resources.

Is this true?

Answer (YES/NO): YES